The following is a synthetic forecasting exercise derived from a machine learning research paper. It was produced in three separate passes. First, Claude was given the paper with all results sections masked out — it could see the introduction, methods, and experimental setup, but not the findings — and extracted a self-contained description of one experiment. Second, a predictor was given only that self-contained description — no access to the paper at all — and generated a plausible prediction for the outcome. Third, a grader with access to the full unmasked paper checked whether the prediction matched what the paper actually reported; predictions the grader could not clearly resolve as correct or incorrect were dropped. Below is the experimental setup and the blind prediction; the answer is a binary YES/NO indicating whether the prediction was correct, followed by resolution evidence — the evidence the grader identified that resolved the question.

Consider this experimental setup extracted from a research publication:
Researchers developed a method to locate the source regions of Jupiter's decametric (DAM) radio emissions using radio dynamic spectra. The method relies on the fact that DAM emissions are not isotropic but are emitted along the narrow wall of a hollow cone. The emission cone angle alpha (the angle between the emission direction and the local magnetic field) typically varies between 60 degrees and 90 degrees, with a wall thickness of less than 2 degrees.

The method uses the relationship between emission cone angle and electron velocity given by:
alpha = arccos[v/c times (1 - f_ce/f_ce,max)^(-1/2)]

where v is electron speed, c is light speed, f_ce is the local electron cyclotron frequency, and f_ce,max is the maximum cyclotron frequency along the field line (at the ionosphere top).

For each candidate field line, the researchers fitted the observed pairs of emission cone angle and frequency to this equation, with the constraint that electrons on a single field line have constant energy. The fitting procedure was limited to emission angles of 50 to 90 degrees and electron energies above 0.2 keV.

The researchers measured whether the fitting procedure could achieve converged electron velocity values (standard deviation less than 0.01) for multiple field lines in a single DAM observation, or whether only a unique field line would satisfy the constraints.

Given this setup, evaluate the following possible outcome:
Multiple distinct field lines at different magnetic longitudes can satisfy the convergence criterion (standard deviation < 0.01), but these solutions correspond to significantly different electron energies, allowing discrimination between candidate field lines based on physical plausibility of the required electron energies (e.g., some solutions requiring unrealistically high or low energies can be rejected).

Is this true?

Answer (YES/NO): NO